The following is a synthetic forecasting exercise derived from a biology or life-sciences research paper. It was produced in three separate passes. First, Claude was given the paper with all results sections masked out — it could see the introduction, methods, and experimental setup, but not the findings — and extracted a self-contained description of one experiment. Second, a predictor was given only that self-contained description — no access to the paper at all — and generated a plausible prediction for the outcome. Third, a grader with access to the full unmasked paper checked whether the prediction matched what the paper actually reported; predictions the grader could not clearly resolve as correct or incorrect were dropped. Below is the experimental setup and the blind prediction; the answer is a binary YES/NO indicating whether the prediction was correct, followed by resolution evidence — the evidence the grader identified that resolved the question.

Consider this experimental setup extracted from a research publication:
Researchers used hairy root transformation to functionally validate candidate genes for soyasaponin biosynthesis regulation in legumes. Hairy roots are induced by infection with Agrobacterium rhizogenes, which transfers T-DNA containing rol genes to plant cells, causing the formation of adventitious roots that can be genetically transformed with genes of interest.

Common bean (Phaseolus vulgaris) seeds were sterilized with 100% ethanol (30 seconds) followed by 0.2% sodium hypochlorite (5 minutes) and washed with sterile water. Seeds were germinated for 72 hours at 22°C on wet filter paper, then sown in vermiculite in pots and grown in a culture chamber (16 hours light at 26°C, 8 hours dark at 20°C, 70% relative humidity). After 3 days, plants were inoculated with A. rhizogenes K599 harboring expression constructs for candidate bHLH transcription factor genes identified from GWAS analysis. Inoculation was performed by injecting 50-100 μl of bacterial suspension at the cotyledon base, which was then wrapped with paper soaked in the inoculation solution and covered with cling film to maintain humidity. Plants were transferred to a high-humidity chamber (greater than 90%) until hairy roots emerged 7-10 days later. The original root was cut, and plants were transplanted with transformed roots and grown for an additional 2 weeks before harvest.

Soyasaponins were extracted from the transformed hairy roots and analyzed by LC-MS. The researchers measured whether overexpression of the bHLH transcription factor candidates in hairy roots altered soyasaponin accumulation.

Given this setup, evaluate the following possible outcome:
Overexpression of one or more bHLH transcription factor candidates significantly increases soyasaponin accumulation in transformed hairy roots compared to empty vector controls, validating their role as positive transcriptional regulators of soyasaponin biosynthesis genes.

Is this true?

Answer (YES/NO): YES